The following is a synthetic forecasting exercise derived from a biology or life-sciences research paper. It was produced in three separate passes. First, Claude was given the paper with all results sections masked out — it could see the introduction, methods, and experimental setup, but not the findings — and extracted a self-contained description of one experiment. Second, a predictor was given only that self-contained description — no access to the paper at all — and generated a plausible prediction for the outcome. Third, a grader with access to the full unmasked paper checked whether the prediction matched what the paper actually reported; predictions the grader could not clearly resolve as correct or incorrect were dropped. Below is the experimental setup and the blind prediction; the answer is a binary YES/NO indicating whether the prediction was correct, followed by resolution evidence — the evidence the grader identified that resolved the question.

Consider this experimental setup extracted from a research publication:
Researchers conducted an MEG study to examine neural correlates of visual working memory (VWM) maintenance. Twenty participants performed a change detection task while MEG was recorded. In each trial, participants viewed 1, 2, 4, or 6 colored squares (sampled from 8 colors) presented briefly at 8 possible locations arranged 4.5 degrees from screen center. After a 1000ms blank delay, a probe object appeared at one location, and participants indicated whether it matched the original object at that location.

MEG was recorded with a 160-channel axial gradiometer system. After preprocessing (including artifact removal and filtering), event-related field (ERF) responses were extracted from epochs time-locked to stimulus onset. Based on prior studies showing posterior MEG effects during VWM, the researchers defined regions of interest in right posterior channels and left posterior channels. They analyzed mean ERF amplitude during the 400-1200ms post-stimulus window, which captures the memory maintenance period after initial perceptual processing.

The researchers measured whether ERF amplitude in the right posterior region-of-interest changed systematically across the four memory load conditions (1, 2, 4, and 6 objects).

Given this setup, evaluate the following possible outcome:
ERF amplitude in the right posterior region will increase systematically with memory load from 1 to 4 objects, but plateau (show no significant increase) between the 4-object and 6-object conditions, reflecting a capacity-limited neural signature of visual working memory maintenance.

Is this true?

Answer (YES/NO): YES